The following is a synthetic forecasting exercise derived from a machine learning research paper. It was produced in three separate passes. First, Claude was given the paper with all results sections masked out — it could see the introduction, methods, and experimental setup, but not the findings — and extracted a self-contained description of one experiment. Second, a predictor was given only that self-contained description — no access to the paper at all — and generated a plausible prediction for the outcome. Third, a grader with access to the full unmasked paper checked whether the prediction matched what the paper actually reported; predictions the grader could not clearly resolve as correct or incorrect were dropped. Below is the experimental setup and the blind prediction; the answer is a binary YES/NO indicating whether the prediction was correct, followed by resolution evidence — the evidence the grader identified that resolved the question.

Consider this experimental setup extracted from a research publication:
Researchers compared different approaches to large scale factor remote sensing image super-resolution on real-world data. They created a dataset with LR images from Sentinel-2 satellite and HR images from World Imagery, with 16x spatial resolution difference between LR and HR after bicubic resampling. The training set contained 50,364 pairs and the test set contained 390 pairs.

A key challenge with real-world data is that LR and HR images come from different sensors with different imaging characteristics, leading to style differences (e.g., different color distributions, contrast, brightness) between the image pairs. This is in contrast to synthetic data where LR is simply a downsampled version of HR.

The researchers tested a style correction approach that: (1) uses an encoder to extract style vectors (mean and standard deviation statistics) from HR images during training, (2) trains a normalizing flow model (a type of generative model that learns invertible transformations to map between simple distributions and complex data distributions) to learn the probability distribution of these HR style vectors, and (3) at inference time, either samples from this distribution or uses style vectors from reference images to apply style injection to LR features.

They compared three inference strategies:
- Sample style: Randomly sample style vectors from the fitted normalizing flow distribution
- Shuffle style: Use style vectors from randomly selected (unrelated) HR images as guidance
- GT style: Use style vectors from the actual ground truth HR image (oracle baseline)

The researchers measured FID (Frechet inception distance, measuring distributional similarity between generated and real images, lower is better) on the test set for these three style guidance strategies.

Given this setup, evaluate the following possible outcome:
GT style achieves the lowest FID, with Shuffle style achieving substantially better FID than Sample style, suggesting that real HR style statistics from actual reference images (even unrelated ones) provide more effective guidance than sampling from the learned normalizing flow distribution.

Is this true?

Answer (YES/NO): YES